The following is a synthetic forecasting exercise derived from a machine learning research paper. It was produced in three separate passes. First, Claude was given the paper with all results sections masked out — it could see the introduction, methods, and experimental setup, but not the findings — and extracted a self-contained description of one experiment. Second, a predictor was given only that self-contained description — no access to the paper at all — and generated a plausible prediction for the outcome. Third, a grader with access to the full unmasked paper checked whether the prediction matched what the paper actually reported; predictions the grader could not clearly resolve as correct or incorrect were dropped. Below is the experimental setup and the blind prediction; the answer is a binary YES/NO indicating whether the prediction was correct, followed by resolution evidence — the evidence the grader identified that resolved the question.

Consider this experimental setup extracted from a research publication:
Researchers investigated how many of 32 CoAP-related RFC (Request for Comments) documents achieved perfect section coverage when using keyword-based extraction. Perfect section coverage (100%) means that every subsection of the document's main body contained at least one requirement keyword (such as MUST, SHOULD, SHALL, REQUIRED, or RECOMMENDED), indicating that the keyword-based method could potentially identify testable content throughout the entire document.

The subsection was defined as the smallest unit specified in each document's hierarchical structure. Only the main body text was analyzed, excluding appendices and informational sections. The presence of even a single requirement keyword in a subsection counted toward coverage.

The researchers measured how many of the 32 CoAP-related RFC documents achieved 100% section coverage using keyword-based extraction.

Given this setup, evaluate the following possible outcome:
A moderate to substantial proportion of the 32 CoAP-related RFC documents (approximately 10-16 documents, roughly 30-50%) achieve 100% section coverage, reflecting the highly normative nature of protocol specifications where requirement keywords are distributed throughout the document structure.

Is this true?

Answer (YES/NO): YES